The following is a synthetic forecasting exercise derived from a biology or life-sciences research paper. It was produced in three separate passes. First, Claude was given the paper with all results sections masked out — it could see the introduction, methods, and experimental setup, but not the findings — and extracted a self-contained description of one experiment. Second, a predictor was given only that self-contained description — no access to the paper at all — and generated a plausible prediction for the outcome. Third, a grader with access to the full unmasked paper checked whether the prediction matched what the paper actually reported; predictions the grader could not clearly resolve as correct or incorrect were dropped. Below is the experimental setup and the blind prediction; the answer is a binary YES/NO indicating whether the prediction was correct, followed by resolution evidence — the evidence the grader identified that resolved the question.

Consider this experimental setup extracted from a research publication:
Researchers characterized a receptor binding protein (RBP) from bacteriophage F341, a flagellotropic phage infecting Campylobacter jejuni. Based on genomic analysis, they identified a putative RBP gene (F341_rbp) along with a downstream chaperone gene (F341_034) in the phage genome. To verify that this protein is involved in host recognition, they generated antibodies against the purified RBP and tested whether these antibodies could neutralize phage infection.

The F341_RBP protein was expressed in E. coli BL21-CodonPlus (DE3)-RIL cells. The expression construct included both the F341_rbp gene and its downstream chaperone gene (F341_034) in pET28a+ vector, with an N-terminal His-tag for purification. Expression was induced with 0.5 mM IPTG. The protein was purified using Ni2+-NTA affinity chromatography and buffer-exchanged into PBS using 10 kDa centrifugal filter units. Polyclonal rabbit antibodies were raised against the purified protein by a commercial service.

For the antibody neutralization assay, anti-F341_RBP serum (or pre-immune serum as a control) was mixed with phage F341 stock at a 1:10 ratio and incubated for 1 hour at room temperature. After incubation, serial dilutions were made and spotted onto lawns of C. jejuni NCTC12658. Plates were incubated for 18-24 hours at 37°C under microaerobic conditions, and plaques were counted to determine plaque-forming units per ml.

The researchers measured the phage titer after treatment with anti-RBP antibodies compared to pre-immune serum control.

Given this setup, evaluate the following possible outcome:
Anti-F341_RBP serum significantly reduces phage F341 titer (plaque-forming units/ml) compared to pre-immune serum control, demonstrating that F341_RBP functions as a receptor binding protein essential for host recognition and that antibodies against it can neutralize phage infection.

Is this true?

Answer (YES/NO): YES